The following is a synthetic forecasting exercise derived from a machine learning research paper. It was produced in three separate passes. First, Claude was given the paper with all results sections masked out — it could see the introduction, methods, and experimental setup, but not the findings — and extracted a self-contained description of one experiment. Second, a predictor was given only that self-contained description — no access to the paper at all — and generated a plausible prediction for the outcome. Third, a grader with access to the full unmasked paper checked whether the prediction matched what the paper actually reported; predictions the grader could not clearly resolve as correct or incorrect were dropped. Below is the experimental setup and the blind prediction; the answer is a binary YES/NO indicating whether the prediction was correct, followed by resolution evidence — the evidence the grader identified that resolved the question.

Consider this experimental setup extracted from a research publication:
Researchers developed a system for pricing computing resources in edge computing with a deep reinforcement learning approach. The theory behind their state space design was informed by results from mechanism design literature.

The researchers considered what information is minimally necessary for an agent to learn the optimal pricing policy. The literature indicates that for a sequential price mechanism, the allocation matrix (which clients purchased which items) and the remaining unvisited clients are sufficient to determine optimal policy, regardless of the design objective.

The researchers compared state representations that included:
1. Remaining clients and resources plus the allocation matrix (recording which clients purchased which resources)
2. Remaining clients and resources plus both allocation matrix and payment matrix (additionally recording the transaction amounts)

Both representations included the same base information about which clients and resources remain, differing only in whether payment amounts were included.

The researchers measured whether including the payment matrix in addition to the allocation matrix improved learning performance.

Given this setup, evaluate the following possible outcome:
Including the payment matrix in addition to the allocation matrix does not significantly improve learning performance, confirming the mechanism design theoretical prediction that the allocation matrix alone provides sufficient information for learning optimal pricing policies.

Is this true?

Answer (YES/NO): NO